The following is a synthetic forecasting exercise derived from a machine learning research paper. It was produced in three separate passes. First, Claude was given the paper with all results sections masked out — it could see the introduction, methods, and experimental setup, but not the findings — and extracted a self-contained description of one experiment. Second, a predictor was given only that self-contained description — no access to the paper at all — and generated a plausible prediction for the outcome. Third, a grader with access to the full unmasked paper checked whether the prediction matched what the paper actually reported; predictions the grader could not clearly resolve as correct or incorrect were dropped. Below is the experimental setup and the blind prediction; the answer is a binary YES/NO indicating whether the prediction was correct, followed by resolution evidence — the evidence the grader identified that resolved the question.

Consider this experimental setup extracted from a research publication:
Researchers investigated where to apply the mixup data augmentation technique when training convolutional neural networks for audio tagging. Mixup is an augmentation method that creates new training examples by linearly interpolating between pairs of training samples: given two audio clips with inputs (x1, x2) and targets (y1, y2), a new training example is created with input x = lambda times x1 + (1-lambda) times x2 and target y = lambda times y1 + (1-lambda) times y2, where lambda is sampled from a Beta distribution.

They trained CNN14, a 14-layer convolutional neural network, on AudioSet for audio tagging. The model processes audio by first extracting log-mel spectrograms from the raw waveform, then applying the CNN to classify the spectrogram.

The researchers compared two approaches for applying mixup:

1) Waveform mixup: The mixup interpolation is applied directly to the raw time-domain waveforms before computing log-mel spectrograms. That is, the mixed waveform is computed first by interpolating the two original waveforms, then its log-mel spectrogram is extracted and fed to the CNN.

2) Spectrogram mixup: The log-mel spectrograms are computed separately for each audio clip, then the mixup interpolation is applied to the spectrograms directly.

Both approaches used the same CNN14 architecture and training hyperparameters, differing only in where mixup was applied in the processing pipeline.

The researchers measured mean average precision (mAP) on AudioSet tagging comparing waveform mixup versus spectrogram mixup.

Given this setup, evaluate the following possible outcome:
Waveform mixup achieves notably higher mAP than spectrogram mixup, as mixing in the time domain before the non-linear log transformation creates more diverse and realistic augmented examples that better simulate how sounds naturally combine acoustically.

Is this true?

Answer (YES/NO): NO